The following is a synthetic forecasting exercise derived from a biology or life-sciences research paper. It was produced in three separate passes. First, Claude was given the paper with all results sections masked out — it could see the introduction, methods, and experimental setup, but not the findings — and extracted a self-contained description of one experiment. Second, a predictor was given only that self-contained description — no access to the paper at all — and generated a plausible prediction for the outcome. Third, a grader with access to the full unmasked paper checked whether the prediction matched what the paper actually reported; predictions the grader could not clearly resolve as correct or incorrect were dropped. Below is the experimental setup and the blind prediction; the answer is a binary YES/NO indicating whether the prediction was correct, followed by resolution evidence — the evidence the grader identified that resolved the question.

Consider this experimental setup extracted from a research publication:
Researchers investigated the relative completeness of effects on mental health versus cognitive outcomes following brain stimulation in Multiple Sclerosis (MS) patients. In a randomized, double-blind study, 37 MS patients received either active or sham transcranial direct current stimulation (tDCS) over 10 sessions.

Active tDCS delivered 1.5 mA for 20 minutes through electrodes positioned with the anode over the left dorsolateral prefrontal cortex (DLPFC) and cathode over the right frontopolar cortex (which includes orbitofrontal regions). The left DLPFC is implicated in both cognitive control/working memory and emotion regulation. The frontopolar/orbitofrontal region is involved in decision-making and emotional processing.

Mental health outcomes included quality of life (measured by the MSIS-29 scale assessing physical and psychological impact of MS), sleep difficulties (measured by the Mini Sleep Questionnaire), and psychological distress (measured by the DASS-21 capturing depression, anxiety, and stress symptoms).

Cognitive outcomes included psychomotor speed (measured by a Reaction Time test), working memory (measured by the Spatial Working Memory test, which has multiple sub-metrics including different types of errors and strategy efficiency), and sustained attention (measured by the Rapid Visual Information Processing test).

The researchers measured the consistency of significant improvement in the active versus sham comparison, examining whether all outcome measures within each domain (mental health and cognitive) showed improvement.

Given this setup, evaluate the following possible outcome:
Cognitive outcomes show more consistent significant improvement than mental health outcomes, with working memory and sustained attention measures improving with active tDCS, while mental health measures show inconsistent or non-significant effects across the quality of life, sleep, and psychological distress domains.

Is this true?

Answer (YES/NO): NO